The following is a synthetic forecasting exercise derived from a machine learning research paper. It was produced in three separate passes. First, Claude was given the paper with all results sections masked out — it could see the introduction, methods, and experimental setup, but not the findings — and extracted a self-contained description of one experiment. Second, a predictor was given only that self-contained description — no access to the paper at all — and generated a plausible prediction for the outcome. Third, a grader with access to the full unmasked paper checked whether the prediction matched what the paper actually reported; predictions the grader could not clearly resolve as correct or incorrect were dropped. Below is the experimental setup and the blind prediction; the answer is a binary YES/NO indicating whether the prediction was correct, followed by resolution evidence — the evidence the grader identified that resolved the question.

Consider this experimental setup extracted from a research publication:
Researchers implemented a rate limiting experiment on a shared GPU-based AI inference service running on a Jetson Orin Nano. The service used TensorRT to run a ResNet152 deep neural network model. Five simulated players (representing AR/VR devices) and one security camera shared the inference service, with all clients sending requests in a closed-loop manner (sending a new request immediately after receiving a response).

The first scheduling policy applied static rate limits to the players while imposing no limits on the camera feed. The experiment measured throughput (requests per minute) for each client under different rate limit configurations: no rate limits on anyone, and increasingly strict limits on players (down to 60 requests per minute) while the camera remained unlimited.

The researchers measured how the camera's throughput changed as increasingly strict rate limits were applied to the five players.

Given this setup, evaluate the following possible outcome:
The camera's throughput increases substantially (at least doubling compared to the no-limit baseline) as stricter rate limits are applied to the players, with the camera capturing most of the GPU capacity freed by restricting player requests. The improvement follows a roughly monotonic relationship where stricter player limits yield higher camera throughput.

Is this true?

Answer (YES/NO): NO